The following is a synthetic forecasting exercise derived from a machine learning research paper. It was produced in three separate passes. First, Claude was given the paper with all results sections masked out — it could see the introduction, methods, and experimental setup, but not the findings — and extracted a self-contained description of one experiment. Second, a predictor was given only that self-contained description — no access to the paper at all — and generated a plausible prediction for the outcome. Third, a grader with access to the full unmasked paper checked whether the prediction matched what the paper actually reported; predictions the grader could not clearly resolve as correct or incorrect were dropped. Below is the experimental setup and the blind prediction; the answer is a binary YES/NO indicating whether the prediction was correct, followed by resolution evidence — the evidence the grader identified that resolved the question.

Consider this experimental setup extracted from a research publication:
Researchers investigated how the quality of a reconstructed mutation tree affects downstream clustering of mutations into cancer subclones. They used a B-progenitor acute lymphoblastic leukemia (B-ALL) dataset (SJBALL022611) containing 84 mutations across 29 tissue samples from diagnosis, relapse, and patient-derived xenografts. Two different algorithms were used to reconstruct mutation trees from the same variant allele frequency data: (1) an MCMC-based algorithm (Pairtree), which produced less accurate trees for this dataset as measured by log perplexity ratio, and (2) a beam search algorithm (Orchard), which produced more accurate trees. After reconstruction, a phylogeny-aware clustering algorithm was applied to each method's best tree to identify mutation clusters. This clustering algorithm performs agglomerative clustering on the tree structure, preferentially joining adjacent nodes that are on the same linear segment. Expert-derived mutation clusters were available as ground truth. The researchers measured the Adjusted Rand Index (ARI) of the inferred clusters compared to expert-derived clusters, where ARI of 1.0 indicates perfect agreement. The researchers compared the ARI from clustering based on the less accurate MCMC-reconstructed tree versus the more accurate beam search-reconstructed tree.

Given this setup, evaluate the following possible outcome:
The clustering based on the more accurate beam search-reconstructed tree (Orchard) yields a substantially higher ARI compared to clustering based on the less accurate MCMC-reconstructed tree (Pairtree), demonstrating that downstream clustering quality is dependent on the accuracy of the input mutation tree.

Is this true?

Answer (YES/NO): YES